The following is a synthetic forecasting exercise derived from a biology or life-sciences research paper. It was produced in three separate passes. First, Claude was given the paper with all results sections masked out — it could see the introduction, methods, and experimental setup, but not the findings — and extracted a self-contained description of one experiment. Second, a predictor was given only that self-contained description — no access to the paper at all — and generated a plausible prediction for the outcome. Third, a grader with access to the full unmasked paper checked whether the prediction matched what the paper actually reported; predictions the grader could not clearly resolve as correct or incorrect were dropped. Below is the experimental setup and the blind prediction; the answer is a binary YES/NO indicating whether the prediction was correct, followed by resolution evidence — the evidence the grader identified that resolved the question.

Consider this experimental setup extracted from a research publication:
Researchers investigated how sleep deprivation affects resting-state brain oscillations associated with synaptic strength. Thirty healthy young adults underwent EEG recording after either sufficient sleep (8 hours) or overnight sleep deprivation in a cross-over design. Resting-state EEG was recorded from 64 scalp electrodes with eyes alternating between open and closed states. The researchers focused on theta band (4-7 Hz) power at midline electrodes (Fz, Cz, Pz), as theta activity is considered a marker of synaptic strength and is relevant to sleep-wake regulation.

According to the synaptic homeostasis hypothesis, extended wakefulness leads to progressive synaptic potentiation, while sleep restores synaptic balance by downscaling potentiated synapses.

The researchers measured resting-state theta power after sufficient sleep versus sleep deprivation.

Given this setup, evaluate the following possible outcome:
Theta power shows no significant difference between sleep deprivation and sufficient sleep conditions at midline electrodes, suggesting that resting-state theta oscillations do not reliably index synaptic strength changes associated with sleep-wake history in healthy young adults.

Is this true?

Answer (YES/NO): NO